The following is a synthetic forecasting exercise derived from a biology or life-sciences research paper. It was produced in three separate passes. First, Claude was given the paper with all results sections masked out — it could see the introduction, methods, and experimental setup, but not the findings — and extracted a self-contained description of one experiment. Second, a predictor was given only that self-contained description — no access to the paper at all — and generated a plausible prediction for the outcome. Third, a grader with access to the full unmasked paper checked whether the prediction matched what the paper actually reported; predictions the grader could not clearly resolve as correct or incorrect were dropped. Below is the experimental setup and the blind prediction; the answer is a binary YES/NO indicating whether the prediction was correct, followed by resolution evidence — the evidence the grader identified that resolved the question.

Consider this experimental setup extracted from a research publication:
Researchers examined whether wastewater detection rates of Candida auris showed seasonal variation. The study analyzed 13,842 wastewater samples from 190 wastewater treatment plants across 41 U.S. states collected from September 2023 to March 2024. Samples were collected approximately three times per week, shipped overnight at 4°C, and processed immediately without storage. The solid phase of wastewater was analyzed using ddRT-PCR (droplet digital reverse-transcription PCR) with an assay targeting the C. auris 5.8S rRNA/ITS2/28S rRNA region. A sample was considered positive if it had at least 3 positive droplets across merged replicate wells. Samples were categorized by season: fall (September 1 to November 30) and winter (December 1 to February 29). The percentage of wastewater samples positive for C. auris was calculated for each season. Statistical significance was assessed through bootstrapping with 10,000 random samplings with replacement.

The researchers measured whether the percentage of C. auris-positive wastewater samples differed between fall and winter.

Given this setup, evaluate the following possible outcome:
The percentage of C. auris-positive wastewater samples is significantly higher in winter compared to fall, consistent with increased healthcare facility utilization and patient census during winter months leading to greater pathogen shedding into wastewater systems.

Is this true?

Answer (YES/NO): NO